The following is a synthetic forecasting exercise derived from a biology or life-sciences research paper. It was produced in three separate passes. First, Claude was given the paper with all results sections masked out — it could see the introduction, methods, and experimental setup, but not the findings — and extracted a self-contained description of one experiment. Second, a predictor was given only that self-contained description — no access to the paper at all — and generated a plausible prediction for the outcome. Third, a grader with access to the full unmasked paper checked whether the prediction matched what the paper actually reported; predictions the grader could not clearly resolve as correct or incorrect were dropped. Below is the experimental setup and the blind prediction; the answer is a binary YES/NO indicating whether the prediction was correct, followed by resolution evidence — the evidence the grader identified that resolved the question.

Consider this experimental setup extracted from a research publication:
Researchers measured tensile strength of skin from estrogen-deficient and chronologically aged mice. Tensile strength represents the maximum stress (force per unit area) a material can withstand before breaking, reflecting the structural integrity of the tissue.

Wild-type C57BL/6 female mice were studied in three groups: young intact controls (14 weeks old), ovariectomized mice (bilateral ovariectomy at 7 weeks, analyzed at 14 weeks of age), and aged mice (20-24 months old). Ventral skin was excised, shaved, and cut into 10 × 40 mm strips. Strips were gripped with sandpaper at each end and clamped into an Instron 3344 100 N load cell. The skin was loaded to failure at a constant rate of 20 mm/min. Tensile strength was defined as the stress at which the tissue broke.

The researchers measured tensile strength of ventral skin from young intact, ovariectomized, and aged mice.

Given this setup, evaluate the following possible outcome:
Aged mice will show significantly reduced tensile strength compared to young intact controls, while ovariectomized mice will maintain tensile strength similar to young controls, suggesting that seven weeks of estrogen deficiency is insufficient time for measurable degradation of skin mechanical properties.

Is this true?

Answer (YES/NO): NO